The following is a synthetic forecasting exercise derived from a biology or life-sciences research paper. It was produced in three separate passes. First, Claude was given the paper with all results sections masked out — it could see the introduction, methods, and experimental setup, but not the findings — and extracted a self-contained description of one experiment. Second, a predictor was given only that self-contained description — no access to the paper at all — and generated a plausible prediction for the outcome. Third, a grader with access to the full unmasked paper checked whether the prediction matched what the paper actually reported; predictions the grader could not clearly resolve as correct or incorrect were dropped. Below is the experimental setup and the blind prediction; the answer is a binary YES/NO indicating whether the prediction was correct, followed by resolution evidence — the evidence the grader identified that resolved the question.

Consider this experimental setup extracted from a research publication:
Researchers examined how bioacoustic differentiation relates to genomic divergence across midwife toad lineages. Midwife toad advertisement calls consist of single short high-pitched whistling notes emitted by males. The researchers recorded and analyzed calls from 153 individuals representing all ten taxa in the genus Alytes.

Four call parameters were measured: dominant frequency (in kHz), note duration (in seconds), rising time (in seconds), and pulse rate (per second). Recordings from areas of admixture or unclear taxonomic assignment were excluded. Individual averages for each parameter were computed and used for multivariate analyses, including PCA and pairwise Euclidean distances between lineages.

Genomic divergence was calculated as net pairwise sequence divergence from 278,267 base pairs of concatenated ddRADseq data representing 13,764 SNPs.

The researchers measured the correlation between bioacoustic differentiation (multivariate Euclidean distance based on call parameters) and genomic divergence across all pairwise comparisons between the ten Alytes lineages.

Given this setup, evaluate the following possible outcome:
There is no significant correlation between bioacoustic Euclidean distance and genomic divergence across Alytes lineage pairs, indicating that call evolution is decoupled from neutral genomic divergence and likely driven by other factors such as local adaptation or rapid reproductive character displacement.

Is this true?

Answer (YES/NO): NO